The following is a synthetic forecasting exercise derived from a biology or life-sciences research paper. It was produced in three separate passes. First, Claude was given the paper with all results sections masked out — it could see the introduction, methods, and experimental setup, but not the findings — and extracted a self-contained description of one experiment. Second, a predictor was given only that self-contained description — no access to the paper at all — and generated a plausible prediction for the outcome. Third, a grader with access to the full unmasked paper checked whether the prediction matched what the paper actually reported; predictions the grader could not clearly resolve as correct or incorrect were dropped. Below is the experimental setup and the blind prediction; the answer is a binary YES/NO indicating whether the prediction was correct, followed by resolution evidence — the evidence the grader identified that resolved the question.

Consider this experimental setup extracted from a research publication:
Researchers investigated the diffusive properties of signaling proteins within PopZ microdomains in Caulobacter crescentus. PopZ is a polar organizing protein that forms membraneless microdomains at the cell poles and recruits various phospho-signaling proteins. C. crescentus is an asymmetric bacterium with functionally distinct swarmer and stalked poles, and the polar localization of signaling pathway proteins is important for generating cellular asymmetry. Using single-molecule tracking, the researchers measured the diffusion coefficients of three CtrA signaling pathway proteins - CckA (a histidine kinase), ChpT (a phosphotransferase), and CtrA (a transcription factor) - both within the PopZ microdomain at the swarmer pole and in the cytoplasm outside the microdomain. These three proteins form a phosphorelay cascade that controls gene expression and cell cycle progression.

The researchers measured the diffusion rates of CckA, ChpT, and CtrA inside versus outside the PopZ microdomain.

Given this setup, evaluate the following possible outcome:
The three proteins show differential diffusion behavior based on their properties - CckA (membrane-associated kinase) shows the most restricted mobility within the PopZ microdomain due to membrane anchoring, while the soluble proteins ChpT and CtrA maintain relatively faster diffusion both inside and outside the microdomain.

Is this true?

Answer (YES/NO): NO